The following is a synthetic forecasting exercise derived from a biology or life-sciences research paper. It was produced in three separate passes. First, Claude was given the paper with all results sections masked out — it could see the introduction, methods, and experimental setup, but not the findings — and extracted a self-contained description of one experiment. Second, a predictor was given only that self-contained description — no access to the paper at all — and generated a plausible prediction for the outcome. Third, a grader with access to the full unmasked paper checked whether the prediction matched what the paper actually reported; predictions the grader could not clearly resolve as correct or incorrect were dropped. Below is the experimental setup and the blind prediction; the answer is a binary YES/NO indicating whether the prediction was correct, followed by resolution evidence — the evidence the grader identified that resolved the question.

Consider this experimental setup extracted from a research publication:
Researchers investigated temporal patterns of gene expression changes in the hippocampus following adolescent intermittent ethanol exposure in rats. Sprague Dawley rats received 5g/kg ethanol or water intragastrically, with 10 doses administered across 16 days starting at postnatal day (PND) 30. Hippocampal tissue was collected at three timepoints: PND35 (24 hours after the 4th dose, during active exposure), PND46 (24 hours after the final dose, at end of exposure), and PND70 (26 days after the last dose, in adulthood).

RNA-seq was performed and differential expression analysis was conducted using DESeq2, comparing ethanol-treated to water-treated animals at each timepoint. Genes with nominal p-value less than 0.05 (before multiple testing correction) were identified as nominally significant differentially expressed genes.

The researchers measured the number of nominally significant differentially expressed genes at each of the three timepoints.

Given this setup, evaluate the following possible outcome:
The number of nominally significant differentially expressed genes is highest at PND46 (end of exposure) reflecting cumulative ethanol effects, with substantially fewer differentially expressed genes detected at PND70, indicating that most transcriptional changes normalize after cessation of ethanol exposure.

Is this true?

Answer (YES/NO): YES